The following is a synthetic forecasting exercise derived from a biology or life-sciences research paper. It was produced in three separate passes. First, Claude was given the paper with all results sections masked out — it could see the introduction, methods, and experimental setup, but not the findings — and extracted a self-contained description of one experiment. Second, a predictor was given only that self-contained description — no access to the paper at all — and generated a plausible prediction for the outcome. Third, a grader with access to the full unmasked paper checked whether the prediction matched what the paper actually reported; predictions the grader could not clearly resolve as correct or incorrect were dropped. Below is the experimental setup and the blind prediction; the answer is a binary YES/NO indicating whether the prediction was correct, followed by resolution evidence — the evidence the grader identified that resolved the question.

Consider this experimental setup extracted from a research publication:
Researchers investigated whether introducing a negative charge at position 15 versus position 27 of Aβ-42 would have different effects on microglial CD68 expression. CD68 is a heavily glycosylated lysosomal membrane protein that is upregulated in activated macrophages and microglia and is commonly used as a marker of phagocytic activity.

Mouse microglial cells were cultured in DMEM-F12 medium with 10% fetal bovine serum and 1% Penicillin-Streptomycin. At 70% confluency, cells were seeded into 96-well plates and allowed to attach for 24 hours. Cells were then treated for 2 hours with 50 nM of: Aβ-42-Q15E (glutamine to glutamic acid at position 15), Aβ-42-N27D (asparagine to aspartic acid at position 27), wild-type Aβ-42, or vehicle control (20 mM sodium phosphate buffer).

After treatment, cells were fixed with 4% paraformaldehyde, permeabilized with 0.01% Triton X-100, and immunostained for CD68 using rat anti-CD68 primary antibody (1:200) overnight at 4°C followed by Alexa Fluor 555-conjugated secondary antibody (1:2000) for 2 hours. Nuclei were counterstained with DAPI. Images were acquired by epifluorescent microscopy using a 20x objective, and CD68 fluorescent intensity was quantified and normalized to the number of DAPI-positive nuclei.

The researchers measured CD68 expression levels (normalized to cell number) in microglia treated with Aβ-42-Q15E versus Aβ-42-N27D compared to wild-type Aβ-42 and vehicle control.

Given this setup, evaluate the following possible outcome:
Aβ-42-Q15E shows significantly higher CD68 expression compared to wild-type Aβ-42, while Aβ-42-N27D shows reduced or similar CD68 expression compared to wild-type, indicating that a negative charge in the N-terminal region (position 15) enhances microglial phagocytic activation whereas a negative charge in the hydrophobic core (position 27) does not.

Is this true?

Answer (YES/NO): NO